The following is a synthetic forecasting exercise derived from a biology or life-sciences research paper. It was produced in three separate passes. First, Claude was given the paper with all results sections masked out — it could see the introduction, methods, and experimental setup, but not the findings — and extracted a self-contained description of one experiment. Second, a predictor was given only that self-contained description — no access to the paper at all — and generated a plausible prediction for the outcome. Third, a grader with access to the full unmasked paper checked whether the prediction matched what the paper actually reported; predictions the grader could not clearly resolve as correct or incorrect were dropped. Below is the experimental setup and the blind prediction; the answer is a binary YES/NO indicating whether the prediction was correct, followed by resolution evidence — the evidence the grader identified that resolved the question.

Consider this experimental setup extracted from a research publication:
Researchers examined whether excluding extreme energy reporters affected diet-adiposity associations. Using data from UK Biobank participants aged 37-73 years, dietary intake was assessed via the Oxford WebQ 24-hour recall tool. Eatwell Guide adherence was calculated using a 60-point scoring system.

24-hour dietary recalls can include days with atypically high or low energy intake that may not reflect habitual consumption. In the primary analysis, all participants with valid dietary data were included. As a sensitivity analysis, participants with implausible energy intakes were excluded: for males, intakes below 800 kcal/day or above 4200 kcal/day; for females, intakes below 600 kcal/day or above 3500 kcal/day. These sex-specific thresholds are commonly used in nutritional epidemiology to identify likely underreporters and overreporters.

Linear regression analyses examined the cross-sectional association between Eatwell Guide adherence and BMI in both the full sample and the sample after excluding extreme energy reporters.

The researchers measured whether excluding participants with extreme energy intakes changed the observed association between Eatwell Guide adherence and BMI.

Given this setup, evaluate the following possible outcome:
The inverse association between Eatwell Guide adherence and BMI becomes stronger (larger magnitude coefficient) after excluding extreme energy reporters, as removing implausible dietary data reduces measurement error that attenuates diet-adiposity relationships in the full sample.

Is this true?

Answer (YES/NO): NO